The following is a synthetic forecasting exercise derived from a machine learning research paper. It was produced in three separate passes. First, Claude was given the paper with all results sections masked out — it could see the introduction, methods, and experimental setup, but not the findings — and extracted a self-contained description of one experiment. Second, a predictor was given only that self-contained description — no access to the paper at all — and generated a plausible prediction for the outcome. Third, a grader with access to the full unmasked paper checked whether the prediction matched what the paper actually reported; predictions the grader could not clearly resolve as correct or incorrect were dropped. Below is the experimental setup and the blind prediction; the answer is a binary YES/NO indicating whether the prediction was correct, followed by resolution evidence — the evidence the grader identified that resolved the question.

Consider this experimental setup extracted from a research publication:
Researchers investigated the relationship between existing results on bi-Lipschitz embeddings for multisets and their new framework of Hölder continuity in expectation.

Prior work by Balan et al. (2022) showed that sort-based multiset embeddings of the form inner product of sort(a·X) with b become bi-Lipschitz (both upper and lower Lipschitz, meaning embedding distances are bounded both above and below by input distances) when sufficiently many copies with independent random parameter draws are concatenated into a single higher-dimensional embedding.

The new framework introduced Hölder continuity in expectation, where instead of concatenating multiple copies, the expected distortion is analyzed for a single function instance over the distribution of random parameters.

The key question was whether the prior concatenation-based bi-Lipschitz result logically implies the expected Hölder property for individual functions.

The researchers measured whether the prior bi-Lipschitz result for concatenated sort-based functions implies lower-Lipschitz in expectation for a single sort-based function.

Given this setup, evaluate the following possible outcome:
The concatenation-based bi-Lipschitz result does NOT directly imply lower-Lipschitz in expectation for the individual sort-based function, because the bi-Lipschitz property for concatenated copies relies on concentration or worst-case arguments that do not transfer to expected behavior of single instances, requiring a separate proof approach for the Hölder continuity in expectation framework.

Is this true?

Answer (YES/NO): NO